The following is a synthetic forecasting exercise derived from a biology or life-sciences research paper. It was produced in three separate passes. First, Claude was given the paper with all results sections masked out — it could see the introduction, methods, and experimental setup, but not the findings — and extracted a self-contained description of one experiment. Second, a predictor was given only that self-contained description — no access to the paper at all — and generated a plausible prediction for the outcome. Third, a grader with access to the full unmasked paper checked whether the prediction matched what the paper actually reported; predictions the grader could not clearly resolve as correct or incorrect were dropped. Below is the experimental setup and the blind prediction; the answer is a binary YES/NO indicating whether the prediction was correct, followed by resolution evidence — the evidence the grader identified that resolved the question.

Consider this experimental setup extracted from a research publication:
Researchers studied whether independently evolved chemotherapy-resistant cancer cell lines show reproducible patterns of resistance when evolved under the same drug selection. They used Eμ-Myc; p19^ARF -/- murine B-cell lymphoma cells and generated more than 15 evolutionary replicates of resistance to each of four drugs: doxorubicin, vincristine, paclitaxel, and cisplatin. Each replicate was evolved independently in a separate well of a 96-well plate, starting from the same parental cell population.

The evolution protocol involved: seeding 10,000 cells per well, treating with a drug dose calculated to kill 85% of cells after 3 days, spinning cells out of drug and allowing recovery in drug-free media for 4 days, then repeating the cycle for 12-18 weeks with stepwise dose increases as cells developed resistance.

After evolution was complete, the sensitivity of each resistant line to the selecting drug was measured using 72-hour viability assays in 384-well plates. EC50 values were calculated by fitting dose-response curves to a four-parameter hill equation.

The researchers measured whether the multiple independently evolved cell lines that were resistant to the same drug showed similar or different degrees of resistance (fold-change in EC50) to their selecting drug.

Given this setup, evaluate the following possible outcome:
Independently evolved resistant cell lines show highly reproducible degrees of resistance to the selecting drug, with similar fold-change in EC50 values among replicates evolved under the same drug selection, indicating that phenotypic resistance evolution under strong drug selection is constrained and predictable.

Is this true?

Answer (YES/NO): YES